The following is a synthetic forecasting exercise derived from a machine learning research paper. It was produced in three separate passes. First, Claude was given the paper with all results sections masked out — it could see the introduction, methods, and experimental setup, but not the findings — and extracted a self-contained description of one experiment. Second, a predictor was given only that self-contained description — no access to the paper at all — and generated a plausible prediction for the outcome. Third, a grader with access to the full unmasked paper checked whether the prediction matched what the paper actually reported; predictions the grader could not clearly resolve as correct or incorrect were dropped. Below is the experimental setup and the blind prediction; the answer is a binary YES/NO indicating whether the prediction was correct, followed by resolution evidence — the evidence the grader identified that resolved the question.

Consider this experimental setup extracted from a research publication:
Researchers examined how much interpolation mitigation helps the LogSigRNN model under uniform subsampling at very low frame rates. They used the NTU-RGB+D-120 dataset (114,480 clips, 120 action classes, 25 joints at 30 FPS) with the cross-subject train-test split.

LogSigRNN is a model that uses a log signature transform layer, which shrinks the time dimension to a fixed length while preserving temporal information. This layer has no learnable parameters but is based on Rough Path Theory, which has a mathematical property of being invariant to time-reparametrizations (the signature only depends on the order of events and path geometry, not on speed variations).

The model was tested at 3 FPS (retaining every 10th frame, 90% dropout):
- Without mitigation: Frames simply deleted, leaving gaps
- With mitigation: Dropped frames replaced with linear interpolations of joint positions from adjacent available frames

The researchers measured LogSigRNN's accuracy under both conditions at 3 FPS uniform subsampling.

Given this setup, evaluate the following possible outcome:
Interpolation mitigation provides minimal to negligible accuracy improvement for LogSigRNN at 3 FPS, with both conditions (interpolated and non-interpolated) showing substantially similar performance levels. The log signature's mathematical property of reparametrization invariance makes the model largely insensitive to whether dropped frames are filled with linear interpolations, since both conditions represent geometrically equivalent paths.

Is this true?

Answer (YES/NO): NO